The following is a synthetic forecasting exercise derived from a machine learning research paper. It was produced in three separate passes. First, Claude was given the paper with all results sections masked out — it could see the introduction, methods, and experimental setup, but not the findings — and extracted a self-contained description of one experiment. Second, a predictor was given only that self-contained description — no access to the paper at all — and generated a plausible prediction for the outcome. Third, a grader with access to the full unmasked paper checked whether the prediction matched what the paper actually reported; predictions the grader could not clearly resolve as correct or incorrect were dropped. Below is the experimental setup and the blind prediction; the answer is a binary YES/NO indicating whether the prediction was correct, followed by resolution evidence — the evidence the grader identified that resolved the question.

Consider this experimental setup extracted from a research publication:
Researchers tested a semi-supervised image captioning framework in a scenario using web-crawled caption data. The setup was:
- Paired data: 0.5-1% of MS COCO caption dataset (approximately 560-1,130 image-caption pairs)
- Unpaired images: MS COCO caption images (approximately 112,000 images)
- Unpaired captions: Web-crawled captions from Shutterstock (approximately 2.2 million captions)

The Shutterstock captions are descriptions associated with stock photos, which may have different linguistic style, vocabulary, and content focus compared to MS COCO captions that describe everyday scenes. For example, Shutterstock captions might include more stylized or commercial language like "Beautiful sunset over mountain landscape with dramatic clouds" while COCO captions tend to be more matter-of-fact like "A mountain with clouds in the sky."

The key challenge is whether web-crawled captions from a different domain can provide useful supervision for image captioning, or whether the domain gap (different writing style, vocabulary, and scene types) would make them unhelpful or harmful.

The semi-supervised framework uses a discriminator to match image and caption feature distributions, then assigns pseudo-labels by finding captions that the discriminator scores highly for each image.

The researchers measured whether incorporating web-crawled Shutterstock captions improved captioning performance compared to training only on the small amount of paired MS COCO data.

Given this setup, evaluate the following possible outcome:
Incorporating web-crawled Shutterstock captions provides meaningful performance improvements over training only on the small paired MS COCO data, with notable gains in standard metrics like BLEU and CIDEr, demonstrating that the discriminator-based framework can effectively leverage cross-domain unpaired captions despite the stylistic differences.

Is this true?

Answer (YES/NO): YES